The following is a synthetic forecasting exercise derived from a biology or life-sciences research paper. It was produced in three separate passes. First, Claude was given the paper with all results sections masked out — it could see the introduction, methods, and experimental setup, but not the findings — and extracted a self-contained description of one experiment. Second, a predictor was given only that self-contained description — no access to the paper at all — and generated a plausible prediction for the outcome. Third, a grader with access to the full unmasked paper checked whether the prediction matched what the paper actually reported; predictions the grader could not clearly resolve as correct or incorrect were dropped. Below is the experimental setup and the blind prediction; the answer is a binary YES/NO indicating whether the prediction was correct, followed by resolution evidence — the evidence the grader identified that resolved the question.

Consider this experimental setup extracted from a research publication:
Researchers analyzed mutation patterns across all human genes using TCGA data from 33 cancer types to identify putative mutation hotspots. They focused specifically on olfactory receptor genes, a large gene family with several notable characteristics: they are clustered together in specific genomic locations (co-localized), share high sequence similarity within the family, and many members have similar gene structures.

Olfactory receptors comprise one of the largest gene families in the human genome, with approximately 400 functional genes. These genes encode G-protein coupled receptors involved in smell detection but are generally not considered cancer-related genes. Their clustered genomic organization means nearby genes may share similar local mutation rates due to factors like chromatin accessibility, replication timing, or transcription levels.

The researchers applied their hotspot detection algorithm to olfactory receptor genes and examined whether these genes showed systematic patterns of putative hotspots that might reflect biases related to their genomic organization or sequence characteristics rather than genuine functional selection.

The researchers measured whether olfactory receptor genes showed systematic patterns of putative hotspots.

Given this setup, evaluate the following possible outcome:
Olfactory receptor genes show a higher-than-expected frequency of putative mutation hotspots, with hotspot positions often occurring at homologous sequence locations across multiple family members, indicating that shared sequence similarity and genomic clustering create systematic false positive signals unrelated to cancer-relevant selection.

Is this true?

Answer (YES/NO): NO